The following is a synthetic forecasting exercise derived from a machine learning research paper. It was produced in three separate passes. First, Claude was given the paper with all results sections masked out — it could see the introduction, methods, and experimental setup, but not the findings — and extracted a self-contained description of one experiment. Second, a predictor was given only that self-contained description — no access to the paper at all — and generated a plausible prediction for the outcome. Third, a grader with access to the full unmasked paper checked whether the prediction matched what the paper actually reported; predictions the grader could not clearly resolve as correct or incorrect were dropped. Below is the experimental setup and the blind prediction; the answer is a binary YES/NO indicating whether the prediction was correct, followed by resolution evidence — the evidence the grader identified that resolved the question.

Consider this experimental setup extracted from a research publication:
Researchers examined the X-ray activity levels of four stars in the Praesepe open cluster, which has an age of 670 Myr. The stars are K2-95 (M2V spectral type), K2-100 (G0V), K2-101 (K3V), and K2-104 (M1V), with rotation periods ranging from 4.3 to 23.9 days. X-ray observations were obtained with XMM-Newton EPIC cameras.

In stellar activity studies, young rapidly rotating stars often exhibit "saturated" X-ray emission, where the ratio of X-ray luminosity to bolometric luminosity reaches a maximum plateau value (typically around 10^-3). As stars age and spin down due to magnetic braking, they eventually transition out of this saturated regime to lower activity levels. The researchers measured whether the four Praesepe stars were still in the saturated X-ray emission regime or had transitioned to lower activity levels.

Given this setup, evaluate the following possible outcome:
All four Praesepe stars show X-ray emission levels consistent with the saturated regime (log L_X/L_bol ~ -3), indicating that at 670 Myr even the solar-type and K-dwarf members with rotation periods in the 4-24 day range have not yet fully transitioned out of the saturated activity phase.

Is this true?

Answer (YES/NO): NO